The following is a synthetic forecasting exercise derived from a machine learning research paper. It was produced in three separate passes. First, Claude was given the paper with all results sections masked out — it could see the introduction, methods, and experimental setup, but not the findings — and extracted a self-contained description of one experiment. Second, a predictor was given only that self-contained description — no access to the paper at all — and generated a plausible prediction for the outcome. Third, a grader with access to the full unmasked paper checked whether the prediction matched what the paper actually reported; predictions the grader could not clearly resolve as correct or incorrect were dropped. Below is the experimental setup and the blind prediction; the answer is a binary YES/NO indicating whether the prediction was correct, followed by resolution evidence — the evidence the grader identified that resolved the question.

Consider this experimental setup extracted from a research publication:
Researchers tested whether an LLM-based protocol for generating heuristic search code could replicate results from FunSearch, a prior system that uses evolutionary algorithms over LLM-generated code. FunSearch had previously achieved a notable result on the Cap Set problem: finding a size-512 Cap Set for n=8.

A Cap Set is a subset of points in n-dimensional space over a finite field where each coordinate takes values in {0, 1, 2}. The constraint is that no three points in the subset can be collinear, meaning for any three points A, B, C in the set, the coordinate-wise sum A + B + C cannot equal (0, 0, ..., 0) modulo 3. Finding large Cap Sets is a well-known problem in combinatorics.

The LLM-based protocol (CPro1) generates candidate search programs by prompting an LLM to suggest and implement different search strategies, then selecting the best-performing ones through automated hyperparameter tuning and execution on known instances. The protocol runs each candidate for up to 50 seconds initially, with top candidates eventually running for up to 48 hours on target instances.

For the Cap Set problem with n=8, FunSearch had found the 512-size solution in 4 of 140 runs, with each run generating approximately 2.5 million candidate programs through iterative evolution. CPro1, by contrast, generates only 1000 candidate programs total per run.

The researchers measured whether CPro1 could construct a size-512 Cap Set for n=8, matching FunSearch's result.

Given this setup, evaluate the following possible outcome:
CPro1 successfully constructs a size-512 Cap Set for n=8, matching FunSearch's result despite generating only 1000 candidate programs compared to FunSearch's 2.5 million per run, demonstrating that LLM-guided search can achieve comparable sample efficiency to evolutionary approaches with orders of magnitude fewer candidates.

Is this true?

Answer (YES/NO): NO